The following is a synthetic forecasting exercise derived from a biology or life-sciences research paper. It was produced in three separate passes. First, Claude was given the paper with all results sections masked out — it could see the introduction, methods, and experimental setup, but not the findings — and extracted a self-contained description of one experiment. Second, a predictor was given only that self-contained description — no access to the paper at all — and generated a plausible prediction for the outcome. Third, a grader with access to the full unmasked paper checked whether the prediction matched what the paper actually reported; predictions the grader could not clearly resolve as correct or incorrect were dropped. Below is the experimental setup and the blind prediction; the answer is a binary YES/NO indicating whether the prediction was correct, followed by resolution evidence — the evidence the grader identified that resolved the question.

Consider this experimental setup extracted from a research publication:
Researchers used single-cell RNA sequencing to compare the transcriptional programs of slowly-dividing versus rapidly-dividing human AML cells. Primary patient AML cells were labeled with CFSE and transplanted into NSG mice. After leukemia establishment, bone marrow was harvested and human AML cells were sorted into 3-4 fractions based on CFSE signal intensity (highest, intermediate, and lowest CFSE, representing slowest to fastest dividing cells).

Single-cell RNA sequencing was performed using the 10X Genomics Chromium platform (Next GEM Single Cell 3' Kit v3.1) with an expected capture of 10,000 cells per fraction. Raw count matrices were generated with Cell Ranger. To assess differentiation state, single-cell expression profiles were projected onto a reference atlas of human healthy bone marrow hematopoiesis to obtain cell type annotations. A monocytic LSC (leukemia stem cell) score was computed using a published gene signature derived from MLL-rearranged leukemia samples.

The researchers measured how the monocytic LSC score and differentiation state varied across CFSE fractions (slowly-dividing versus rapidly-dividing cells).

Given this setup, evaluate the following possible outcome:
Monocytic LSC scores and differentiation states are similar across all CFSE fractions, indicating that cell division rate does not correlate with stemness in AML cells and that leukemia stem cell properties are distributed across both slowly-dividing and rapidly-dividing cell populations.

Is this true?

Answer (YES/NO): NO